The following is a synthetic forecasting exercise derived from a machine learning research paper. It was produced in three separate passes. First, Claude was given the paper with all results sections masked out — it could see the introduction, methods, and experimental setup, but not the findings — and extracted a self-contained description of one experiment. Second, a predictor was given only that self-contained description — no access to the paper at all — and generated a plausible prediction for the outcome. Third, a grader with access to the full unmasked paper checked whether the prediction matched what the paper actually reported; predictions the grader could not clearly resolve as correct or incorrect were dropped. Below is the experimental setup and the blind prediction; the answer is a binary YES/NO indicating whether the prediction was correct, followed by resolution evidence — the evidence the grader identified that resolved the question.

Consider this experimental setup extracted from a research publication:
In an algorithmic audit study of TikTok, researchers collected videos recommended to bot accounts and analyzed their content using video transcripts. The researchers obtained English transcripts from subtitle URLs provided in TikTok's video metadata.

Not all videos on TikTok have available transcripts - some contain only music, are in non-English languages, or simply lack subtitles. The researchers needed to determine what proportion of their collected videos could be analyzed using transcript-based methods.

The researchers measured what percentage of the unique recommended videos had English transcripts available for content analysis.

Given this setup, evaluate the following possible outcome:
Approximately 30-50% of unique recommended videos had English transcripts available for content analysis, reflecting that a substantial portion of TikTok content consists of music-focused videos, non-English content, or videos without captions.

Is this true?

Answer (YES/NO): NO